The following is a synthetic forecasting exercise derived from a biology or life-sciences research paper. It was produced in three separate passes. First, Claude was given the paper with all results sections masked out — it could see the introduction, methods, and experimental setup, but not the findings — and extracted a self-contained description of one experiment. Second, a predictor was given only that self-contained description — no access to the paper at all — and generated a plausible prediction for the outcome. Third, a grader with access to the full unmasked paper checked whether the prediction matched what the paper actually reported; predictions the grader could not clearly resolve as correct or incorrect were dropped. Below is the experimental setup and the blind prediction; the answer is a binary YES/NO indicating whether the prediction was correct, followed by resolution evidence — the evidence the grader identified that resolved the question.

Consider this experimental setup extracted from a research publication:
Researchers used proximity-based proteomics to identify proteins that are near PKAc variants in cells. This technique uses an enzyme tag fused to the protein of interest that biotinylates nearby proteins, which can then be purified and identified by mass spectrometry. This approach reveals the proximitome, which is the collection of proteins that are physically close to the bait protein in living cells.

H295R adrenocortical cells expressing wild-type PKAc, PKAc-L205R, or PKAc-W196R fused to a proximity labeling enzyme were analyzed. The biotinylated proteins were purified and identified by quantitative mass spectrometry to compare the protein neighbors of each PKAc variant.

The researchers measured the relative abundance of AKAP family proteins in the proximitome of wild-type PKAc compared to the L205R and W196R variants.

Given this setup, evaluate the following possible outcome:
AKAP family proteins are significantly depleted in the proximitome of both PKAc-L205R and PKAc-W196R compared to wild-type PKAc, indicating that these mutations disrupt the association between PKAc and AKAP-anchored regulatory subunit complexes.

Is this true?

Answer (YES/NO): YES